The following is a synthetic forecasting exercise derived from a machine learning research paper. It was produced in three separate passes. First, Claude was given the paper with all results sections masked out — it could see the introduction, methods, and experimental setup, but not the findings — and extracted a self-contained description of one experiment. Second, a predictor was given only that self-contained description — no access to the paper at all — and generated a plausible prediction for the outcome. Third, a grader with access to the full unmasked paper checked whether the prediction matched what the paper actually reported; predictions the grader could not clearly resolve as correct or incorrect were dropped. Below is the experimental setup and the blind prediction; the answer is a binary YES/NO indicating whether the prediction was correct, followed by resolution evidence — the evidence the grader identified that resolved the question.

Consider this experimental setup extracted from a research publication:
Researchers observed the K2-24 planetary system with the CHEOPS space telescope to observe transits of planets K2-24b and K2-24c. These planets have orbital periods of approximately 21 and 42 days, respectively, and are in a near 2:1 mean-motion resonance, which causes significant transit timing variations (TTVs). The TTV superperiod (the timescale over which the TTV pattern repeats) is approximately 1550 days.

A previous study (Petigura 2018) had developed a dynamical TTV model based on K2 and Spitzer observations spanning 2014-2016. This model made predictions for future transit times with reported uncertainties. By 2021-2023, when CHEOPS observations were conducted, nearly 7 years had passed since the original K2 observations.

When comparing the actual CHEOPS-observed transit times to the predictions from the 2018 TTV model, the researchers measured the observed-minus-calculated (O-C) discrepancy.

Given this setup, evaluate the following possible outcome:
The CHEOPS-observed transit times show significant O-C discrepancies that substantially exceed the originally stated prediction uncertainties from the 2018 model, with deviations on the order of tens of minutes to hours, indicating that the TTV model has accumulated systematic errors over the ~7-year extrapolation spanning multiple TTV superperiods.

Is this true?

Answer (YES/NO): YES